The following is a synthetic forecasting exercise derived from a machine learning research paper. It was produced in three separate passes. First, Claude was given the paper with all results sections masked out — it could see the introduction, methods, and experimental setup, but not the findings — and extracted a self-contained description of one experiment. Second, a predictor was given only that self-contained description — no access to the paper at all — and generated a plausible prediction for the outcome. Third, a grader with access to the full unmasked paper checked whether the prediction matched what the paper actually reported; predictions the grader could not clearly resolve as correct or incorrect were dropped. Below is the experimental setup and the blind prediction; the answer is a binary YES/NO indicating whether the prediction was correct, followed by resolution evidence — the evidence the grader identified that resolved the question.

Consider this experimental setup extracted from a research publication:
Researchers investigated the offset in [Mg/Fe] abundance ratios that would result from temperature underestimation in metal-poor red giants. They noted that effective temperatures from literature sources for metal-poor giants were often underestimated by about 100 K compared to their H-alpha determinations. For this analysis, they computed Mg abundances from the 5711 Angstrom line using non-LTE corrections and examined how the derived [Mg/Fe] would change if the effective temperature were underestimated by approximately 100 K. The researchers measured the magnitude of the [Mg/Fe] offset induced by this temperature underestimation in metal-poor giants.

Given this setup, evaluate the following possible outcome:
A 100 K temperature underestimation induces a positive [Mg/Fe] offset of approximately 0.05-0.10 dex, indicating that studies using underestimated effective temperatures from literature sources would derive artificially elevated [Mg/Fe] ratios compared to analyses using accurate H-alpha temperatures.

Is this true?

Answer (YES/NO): NO